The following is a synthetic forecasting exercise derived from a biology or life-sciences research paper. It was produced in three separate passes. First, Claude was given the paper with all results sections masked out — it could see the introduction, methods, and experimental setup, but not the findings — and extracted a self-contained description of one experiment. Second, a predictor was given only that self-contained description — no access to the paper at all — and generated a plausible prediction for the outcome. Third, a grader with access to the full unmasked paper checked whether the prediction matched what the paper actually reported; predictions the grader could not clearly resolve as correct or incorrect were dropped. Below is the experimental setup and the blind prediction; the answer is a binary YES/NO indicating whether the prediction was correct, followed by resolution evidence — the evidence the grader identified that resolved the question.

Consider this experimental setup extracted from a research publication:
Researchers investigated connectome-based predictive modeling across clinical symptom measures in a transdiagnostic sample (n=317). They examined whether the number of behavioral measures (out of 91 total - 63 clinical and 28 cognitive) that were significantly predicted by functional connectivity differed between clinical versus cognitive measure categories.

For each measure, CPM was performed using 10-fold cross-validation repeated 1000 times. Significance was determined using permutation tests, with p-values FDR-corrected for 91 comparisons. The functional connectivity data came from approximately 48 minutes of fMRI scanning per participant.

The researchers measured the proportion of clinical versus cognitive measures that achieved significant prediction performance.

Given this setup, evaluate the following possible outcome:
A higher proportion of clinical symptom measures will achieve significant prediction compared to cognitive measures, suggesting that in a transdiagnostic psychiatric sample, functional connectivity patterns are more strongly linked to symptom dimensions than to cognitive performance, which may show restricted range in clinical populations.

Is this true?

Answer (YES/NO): NO